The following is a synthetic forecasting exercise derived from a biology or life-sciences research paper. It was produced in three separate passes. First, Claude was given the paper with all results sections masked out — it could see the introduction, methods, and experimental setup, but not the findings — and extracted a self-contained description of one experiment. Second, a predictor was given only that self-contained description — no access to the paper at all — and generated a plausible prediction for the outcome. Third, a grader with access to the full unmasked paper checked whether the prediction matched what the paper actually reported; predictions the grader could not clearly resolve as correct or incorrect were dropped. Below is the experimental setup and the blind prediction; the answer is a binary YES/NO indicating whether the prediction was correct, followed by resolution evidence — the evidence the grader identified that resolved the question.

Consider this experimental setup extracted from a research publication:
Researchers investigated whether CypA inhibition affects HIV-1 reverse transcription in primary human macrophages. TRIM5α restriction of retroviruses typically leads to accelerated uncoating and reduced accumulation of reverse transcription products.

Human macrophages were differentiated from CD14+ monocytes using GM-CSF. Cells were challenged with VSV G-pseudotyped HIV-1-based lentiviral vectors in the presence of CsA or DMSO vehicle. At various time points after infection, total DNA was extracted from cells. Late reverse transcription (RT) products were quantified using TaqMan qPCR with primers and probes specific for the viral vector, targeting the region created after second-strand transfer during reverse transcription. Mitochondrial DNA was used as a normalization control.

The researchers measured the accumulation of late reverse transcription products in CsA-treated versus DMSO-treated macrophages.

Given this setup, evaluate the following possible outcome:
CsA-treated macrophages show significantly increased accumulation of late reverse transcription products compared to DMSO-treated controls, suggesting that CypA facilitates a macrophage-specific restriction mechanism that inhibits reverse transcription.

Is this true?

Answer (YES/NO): NO